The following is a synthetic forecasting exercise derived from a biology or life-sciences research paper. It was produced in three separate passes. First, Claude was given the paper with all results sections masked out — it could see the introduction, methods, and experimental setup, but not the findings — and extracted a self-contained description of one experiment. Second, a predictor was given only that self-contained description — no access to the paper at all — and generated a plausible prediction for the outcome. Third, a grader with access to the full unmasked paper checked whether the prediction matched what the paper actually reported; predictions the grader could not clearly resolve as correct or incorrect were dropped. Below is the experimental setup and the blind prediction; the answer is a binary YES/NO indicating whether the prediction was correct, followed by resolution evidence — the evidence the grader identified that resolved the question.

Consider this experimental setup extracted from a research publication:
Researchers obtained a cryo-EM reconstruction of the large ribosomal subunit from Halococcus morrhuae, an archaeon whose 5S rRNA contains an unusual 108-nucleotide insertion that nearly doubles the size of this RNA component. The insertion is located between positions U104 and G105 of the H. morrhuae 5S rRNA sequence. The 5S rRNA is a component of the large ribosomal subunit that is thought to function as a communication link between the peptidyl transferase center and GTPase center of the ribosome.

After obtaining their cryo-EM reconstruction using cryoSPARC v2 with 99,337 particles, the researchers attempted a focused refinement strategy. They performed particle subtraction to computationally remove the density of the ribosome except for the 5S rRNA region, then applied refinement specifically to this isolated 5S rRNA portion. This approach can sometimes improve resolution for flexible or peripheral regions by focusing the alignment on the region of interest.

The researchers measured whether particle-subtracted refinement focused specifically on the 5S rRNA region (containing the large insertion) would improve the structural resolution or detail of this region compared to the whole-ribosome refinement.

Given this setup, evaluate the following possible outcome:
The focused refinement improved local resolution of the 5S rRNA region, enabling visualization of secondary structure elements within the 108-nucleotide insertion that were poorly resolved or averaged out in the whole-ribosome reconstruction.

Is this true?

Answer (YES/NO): NO